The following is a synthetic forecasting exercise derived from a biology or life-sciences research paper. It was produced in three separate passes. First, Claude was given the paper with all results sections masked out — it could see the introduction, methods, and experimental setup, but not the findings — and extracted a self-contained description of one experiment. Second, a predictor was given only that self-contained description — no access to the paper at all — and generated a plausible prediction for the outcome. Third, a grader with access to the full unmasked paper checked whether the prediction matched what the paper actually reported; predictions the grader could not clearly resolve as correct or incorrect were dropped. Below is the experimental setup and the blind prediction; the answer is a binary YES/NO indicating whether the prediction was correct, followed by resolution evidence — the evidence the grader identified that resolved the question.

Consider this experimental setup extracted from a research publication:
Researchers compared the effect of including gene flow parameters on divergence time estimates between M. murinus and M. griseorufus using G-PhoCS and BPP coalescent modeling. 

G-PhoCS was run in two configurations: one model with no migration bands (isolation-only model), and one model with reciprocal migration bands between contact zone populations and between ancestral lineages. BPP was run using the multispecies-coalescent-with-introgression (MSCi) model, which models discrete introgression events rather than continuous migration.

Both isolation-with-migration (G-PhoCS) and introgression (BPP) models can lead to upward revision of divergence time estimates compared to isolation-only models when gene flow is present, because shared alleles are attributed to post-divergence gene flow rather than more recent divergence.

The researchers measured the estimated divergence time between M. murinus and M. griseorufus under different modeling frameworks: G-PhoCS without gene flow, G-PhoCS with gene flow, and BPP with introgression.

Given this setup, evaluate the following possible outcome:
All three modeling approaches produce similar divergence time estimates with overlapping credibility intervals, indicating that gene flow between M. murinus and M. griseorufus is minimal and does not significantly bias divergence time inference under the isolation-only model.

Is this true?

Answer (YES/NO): NO